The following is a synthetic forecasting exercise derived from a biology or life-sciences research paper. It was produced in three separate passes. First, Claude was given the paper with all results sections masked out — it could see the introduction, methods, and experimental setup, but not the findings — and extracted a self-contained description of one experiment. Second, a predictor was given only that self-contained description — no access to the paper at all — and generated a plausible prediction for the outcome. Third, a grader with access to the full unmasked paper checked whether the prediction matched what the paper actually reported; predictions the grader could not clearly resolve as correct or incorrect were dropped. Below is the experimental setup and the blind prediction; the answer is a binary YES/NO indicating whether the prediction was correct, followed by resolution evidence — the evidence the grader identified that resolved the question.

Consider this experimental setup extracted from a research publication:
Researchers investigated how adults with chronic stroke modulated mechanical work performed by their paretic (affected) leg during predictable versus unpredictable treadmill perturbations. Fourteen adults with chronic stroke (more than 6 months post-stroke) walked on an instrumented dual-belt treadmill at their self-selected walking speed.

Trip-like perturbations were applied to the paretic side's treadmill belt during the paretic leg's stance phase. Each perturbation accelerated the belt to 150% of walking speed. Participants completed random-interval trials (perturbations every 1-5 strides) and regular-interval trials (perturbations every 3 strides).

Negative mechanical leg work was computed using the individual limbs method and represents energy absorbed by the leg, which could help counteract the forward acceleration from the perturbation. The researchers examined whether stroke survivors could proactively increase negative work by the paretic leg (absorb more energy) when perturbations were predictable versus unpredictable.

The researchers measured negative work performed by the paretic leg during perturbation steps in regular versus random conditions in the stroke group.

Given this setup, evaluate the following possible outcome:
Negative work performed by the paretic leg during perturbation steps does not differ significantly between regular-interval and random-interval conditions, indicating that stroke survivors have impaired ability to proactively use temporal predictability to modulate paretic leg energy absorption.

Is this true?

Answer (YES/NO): YES